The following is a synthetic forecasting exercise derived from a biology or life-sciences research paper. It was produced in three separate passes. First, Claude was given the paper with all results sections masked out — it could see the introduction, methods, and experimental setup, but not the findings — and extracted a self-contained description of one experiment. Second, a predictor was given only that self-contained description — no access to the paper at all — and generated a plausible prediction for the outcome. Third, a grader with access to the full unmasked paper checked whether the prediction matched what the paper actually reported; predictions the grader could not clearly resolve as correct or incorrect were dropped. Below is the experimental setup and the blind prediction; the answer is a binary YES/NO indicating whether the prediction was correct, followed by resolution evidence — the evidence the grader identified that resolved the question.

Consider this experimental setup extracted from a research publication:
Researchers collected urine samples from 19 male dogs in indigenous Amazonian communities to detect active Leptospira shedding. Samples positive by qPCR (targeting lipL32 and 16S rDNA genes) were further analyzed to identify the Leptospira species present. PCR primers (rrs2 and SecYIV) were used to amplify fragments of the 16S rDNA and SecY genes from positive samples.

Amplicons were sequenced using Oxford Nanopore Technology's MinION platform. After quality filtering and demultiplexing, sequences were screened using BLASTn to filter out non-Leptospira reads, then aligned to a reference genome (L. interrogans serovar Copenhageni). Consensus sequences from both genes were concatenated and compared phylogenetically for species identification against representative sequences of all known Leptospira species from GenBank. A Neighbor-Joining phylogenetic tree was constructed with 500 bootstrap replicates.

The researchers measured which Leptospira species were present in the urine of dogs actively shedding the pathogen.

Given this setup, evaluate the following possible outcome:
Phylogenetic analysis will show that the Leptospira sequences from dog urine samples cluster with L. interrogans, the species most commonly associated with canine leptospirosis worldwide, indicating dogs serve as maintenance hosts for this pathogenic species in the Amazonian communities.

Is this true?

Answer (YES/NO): NO